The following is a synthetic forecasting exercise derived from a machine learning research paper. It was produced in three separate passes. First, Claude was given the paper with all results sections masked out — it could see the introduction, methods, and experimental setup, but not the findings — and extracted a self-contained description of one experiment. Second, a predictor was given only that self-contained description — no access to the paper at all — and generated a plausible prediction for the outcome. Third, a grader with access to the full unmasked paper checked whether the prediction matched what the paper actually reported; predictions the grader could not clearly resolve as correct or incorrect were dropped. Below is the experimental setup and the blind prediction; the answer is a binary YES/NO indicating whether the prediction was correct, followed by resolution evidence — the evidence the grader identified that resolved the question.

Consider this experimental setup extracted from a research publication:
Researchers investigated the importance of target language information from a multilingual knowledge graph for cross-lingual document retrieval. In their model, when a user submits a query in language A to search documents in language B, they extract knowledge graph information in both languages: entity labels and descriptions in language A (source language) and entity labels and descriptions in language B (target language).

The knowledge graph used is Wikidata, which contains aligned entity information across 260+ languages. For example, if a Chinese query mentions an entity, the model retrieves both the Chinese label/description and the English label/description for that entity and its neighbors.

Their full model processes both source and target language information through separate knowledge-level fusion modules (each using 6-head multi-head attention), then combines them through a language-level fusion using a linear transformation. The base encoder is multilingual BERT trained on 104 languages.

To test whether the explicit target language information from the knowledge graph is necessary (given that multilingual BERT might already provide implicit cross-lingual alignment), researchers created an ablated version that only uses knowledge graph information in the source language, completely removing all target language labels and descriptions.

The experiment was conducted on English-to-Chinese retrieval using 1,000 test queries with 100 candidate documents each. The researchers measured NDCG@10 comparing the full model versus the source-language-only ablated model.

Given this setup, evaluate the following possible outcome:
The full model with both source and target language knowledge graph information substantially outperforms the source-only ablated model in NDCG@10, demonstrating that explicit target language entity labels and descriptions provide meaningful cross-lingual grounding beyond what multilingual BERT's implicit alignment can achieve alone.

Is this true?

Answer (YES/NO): NO